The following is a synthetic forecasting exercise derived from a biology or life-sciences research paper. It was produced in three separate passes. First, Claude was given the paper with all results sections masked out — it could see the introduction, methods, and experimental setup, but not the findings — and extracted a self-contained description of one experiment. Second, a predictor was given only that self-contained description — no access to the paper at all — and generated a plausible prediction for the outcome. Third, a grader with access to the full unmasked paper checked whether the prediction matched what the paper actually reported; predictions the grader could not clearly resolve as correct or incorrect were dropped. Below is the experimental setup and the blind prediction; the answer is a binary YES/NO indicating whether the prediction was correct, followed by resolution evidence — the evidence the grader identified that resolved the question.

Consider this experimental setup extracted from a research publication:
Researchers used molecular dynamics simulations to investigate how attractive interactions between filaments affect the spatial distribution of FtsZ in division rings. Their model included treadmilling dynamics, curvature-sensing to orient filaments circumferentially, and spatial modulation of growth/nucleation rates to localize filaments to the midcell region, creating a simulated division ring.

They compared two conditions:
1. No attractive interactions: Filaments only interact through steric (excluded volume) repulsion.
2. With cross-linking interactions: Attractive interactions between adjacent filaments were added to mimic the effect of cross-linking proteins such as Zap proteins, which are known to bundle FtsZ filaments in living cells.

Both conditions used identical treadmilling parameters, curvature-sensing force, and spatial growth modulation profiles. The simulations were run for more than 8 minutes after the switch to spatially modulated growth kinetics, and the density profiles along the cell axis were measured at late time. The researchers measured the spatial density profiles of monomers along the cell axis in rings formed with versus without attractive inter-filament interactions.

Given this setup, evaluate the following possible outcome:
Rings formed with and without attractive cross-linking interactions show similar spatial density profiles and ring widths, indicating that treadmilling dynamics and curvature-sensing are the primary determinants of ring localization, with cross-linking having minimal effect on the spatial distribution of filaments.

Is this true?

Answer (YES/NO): NO